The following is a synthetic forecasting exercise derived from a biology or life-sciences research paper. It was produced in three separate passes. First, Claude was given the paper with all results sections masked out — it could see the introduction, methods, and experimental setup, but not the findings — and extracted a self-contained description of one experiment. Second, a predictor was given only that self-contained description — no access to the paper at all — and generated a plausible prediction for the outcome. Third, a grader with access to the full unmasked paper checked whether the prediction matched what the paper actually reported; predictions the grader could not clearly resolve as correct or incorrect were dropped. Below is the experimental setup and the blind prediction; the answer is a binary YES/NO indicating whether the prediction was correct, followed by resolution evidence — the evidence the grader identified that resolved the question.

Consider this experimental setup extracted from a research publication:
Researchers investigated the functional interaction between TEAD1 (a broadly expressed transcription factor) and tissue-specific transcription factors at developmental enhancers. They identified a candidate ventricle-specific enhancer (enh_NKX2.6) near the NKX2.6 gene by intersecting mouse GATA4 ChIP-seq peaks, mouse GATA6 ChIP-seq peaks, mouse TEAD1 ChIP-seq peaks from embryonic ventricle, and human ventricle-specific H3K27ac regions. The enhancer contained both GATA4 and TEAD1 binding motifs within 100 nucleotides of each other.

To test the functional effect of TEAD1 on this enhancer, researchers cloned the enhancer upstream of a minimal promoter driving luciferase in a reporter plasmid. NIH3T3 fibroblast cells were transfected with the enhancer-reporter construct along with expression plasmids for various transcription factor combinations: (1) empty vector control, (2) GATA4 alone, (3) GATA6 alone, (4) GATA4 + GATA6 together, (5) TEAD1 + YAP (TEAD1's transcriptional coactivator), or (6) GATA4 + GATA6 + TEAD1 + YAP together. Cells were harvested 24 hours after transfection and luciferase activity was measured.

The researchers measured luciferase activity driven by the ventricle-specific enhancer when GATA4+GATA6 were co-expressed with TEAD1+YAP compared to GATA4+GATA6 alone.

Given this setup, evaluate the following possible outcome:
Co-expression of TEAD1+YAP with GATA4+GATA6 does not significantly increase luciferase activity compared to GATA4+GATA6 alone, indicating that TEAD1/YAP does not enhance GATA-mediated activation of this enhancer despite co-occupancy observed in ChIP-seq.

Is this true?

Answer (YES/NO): NO